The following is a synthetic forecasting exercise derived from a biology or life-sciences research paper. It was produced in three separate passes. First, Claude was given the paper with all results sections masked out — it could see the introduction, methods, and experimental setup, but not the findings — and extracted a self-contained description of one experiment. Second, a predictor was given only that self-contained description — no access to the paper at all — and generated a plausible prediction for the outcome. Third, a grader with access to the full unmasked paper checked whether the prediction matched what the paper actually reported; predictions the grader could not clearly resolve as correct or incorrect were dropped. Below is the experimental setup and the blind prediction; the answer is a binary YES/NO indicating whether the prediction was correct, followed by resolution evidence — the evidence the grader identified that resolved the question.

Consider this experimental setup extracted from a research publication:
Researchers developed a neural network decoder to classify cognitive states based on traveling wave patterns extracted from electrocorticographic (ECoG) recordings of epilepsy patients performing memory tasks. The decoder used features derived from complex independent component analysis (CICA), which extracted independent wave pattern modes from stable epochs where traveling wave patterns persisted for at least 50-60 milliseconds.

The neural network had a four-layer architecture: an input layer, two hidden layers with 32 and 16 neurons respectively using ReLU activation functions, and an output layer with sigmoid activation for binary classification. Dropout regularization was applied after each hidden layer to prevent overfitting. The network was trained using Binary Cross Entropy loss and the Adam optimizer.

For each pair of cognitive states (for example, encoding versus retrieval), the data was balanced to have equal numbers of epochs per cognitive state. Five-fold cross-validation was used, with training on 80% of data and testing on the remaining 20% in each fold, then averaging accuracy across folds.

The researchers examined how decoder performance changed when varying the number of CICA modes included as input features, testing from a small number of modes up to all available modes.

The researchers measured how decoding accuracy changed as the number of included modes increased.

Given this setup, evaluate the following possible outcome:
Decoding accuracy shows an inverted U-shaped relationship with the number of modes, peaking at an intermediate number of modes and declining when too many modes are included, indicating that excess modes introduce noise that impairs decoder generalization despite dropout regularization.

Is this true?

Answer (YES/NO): NO